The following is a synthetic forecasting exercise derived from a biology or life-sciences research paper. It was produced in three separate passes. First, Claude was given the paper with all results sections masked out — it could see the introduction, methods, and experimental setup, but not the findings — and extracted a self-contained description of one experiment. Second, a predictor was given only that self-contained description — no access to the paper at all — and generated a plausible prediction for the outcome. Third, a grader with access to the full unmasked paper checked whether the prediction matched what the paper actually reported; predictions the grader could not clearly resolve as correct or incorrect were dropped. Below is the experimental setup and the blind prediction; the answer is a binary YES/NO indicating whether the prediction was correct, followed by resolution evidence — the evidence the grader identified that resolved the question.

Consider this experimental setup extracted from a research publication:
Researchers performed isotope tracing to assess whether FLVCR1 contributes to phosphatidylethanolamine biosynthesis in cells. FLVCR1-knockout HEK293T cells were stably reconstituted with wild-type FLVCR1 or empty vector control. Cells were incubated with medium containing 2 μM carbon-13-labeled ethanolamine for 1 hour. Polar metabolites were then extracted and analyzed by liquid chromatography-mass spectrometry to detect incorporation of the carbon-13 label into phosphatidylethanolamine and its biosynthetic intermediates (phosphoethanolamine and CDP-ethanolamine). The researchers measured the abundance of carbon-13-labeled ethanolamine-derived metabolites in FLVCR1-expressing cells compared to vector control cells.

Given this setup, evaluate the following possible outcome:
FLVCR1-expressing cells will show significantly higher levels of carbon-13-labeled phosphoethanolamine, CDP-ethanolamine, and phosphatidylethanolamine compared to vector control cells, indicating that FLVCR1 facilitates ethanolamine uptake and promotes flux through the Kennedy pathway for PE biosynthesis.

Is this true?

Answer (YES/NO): NO